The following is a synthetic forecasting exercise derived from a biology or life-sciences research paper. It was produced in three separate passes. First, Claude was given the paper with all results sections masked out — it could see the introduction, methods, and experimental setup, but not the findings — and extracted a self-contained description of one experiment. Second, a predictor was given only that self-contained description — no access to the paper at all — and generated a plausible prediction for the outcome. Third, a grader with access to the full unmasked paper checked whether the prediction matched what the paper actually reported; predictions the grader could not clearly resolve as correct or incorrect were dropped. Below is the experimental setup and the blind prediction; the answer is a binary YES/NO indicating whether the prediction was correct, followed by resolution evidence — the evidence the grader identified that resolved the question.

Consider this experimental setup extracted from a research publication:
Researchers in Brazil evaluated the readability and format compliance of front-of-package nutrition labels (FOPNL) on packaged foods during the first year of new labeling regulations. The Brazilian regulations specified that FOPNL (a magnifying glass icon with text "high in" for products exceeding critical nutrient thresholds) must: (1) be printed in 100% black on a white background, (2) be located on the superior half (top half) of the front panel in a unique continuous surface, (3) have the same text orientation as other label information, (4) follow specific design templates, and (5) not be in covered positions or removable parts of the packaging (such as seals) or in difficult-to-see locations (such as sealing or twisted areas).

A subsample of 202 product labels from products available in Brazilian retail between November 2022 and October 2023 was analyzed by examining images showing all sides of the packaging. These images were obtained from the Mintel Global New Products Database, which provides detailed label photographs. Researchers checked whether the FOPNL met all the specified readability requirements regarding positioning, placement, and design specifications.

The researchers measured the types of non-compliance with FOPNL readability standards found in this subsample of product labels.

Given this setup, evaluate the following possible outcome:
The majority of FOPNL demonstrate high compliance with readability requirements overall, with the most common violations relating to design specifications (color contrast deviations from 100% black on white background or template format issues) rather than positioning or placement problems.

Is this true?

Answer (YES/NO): NO